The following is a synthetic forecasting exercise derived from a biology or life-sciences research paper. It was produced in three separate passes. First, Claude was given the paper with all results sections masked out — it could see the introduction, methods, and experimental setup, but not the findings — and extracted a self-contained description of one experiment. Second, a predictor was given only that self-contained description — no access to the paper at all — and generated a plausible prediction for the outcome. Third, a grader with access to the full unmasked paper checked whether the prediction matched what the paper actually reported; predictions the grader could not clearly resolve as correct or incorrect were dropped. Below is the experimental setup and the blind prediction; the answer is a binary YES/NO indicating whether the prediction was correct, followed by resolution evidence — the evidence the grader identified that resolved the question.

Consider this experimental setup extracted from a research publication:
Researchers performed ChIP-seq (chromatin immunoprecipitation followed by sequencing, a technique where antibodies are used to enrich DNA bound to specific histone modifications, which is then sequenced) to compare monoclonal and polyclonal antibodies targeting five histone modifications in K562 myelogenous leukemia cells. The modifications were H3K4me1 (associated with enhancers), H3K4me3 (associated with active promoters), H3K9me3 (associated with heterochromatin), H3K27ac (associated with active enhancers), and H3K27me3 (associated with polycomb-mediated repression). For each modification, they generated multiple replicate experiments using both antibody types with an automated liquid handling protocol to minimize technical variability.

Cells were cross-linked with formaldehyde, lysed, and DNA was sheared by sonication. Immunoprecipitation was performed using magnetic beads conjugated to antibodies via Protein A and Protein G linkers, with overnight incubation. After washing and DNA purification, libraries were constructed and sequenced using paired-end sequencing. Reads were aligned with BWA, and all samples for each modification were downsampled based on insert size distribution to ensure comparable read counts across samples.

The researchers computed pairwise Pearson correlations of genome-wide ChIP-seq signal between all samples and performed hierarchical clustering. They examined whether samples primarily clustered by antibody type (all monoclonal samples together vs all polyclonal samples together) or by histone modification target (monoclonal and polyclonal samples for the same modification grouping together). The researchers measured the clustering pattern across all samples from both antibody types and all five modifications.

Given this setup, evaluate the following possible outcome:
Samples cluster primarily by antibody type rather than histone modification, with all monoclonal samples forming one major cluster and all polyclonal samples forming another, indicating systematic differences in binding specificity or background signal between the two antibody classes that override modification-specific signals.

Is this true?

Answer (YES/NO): NO